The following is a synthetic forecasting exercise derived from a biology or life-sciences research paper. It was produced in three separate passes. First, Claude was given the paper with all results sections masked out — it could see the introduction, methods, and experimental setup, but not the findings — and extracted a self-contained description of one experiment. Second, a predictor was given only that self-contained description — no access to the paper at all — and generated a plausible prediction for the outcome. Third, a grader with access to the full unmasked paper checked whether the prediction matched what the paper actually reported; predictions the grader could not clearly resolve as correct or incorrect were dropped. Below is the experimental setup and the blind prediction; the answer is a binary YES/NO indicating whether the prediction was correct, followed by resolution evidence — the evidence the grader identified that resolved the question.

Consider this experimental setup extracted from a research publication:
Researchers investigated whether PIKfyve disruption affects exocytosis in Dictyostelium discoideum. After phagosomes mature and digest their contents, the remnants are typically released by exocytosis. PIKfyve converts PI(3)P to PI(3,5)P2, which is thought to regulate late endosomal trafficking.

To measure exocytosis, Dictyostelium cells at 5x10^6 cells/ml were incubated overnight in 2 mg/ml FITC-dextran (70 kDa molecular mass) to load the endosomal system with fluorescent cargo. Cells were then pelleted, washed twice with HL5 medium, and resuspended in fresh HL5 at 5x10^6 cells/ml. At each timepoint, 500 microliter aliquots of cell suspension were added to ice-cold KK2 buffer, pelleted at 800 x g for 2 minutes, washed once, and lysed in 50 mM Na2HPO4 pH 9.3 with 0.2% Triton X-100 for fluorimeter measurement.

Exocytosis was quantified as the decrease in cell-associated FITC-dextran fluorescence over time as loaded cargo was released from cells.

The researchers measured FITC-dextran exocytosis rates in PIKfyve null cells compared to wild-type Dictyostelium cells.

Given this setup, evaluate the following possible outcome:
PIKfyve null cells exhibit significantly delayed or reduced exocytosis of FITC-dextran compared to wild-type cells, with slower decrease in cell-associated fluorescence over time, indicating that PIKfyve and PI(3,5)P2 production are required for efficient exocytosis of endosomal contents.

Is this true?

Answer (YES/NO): NO